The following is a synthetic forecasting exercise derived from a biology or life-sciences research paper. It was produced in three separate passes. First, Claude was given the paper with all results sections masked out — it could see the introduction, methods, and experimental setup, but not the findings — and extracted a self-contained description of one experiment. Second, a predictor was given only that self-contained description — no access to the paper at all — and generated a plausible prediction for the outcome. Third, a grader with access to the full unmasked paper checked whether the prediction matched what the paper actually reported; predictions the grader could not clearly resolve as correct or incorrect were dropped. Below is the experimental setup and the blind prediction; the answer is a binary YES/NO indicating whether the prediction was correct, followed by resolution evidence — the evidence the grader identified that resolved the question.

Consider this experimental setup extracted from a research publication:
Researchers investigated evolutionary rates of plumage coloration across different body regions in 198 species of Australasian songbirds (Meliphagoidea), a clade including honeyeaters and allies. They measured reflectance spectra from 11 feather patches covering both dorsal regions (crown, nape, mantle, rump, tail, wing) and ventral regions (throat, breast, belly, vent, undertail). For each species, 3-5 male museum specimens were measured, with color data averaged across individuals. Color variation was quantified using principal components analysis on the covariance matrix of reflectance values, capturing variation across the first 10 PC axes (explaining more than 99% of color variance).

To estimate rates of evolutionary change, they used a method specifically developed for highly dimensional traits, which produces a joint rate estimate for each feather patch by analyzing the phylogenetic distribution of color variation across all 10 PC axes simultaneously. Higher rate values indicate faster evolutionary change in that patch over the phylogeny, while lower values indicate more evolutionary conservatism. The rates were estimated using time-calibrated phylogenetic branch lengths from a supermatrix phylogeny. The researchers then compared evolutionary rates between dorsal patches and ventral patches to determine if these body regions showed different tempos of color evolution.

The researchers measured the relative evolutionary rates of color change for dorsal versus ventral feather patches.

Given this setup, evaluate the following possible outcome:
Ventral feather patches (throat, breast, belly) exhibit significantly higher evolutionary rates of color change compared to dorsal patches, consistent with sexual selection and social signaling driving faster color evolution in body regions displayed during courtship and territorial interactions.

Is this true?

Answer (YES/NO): YES